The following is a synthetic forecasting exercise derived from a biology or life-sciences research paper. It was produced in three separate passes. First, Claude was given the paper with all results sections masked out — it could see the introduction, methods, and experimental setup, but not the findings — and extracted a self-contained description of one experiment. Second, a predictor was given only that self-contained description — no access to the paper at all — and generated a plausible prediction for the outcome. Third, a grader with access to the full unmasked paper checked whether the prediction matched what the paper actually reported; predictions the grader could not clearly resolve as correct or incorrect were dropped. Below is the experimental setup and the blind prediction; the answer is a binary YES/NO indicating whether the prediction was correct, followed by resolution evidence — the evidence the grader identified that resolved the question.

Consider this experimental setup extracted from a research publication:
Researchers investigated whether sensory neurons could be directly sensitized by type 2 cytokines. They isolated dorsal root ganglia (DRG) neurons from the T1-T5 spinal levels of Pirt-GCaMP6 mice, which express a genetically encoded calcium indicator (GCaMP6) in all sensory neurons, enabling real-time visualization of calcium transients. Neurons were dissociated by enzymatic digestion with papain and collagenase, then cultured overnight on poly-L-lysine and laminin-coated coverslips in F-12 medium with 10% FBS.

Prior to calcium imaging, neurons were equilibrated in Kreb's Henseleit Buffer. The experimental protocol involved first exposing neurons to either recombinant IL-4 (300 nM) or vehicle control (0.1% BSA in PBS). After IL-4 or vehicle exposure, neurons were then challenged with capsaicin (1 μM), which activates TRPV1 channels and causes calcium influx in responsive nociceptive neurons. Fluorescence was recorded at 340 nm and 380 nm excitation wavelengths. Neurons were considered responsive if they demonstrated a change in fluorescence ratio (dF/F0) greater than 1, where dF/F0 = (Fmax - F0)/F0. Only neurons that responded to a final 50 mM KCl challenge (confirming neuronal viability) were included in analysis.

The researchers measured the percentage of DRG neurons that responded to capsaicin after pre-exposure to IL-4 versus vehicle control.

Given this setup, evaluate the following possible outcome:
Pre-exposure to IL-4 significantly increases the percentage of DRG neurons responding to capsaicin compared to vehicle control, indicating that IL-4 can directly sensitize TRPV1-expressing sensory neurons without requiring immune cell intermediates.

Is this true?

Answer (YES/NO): YES